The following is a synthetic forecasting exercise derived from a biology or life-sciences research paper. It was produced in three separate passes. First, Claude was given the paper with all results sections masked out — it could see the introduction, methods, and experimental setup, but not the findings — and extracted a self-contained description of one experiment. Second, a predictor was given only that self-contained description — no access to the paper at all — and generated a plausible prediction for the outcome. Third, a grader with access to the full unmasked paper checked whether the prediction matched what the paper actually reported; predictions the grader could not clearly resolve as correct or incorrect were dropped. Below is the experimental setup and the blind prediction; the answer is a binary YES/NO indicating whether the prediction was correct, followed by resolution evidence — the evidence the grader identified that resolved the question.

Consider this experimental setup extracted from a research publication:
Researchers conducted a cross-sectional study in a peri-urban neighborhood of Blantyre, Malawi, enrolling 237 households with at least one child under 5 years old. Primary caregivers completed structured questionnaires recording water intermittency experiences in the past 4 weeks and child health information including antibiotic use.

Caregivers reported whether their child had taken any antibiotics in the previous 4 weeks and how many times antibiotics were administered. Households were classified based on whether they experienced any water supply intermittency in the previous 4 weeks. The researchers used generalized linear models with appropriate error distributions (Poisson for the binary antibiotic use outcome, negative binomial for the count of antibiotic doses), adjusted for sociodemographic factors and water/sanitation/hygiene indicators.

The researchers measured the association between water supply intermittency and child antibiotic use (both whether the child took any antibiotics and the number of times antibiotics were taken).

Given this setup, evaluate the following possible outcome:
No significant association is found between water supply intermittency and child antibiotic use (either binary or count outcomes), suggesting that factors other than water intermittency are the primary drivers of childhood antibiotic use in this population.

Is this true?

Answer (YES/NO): YES